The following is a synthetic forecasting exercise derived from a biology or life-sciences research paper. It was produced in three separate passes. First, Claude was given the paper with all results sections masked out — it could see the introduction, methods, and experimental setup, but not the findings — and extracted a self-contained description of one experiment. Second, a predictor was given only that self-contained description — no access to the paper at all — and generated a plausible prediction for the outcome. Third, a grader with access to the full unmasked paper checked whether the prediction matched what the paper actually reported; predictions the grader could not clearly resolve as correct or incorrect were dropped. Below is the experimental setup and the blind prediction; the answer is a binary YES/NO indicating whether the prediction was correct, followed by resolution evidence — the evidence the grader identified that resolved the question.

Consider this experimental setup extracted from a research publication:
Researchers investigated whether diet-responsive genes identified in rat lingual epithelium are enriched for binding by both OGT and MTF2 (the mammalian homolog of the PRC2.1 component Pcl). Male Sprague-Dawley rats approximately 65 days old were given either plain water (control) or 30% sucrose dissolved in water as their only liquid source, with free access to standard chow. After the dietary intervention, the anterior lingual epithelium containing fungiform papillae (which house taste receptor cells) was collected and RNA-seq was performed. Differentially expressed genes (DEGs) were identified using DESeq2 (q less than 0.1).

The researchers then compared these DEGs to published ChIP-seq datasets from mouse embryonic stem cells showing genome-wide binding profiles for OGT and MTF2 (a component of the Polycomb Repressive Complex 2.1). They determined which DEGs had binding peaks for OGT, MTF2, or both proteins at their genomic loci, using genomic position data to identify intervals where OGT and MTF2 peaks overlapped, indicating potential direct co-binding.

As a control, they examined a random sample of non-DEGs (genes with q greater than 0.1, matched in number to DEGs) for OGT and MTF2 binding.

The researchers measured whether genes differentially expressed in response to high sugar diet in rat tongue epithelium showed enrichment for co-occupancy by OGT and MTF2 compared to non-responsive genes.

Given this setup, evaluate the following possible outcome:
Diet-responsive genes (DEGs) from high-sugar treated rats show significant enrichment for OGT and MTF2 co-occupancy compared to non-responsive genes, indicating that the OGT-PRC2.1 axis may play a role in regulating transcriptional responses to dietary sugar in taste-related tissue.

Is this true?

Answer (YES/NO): YES